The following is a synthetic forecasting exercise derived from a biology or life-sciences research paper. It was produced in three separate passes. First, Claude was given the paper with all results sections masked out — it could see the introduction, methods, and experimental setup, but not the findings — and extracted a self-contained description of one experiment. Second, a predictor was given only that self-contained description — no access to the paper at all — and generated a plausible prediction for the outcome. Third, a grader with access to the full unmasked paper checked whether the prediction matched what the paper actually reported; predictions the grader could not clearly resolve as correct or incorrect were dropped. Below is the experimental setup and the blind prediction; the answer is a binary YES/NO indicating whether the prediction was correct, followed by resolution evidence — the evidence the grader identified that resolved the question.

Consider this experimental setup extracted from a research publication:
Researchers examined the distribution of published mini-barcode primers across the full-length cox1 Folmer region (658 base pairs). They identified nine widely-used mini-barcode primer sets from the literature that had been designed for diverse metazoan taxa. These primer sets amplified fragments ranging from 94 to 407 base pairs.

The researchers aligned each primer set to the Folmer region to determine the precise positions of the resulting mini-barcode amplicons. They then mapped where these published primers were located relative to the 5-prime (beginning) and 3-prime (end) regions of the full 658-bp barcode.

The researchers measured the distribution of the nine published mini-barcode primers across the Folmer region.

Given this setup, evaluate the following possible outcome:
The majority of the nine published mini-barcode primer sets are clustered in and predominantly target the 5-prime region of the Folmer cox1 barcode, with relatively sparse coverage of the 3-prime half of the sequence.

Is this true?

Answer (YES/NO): YES